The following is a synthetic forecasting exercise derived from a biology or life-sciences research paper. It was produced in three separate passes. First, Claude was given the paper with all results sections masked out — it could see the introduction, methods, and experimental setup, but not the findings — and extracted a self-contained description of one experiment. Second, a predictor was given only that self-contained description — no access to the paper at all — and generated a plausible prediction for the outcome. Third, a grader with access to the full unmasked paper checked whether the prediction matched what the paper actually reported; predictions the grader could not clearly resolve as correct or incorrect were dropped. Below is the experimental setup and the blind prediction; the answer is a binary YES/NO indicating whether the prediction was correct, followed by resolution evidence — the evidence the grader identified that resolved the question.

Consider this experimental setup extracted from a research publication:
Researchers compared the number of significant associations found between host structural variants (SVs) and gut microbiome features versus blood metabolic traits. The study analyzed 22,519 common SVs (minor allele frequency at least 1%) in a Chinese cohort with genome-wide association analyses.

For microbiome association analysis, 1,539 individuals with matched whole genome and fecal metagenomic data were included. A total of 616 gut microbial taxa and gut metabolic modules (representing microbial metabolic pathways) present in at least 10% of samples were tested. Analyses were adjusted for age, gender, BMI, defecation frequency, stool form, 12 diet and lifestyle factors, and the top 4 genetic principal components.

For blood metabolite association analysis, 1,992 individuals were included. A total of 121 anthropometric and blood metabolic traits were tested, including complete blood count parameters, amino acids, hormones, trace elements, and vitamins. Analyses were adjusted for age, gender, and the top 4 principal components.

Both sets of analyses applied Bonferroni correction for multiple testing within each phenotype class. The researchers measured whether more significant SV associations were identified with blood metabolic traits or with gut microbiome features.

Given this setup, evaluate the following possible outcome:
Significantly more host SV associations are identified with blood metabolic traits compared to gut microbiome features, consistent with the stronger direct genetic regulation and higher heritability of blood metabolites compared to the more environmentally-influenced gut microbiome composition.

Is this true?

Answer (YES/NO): YES